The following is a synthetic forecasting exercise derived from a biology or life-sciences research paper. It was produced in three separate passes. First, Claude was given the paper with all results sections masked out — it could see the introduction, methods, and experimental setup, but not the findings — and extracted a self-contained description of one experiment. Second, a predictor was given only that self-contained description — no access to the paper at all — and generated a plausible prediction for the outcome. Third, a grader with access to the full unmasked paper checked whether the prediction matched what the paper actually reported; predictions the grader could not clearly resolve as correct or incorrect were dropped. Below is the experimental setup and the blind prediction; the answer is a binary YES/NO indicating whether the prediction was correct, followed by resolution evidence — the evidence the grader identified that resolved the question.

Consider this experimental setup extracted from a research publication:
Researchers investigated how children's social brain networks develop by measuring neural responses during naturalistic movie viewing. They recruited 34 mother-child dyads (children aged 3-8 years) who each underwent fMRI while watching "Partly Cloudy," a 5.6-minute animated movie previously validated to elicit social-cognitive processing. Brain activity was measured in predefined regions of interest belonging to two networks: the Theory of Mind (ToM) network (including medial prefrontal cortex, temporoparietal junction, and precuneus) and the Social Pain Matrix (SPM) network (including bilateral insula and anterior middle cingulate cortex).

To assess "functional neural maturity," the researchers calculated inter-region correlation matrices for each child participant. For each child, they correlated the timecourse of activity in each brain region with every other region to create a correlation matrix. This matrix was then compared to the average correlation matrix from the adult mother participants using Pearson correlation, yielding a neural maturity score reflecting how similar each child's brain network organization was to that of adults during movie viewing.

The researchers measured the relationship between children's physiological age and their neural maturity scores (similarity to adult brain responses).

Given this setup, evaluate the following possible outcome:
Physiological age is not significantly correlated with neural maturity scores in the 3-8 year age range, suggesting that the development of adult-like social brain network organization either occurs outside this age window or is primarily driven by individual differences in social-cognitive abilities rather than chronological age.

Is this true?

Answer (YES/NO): NO